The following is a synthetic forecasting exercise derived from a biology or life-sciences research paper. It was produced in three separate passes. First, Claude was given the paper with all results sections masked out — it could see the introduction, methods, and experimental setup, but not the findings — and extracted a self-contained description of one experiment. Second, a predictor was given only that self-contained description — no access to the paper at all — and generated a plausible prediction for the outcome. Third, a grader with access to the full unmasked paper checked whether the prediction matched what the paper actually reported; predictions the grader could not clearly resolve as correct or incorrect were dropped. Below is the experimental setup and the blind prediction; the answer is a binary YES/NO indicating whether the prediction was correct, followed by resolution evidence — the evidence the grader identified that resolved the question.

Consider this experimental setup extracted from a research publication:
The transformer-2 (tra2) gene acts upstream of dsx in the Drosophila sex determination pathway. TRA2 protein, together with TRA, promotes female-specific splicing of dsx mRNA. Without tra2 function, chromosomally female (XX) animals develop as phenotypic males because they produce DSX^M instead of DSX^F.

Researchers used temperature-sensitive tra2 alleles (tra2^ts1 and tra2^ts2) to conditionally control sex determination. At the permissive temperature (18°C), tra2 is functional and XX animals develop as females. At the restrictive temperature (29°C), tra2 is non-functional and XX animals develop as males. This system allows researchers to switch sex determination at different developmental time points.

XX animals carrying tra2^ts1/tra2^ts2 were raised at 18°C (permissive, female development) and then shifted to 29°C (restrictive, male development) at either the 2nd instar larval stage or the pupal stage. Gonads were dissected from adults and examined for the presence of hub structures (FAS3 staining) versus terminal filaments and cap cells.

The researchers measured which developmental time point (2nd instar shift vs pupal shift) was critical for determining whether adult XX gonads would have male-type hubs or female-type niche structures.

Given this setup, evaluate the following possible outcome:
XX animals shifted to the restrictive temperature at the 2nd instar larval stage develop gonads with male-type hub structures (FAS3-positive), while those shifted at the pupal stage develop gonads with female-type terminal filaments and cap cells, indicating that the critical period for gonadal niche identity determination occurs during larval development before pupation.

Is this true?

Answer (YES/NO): NO